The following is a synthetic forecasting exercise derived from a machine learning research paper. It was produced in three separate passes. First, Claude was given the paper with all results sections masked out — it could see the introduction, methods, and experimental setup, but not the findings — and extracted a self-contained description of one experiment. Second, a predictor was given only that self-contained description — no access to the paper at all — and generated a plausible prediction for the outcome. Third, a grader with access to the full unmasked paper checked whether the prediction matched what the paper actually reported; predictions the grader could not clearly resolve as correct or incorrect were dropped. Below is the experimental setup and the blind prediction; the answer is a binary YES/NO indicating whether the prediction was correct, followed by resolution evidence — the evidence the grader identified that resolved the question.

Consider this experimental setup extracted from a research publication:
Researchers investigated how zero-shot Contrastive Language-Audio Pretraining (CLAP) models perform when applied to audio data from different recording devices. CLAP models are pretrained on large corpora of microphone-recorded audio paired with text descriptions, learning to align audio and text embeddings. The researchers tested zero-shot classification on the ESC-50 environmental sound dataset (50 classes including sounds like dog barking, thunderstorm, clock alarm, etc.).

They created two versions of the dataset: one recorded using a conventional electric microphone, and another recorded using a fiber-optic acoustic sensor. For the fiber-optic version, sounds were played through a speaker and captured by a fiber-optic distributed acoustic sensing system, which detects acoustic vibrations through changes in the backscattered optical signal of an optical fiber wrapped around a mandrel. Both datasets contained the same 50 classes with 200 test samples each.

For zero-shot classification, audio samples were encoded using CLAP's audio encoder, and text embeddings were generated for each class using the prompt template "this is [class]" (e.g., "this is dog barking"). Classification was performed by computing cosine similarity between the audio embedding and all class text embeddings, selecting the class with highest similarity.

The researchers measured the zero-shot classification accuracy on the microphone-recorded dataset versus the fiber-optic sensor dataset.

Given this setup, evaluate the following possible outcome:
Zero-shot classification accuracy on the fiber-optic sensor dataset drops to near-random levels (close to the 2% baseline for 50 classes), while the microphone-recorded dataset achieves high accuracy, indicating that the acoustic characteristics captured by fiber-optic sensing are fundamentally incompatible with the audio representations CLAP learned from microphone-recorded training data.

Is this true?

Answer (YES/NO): NO